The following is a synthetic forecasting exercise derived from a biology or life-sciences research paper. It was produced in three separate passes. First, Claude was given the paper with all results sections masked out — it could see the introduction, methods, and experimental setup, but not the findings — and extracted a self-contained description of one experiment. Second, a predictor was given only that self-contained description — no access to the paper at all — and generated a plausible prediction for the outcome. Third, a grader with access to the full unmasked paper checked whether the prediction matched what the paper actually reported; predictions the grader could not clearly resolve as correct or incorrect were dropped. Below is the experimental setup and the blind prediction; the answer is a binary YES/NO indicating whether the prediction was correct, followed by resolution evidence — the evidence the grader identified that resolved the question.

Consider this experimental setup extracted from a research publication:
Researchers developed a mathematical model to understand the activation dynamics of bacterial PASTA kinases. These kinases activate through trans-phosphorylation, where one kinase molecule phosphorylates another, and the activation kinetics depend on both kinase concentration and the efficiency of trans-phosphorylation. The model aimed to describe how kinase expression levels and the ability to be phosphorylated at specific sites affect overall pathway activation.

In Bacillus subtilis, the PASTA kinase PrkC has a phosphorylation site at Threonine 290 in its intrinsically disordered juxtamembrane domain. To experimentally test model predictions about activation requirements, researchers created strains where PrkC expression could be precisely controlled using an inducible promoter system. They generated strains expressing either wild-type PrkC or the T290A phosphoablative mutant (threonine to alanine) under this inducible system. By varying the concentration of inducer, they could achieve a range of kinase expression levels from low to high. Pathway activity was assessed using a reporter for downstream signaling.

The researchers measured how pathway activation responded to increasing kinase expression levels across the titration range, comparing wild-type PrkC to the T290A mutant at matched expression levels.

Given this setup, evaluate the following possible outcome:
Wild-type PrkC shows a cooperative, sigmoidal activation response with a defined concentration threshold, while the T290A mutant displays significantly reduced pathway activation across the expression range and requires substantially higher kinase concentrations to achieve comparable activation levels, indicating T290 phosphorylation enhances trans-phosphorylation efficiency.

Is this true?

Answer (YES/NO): NO